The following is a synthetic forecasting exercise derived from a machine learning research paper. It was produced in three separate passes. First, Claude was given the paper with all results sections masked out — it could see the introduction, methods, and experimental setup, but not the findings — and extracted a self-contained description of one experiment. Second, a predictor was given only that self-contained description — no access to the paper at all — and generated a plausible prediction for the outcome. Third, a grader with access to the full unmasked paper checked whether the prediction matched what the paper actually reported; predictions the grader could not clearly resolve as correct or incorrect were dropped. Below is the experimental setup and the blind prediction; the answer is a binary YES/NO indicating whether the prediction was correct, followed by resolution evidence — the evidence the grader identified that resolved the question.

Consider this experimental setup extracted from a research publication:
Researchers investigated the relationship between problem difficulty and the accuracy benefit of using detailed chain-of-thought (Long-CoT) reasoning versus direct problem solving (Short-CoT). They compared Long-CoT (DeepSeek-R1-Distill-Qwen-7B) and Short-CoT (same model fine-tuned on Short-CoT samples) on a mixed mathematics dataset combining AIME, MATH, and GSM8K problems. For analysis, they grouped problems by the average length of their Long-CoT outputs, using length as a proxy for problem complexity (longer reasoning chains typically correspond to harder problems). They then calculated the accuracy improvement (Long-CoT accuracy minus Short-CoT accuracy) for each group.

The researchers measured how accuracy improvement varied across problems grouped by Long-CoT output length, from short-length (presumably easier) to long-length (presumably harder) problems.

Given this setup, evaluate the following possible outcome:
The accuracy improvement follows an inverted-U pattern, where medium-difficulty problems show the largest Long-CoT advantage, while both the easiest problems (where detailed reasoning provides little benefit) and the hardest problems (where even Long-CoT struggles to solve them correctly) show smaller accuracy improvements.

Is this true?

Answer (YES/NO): NO